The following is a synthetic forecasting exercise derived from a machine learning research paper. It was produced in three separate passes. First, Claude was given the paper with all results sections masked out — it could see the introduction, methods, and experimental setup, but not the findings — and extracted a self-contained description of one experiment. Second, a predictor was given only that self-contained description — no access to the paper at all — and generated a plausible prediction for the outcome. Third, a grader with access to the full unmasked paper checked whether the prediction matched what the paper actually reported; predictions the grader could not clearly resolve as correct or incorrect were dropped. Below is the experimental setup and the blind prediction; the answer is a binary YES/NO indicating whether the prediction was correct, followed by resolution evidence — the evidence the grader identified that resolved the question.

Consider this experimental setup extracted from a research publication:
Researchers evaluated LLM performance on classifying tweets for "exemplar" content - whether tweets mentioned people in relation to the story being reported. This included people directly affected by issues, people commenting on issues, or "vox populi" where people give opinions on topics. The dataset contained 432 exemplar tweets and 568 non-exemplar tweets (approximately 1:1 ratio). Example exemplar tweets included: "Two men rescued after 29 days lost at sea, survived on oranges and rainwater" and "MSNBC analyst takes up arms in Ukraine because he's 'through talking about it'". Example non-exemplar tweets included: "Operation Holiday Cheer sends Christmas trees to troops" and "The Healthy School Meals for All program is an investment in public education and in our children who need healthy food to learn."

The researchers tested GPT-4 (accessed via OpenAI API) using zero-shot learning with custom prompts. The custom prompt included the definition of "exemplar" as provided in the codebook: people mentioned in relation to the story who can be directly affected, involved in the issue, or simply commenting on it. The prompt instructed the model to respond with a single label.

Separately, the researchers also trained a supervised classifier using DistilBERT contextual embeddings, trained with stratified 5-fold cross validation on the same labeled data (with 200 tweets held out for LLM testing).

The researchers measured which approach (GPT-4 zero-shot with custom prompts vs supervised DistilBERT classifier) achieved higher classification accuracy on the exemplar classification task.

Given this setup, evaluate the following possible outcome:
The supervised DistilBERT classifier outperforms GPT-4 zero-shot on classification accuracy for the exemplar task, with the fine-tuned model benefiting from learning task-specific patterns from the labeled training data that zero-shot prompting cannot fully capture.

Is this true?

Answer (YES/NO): YES